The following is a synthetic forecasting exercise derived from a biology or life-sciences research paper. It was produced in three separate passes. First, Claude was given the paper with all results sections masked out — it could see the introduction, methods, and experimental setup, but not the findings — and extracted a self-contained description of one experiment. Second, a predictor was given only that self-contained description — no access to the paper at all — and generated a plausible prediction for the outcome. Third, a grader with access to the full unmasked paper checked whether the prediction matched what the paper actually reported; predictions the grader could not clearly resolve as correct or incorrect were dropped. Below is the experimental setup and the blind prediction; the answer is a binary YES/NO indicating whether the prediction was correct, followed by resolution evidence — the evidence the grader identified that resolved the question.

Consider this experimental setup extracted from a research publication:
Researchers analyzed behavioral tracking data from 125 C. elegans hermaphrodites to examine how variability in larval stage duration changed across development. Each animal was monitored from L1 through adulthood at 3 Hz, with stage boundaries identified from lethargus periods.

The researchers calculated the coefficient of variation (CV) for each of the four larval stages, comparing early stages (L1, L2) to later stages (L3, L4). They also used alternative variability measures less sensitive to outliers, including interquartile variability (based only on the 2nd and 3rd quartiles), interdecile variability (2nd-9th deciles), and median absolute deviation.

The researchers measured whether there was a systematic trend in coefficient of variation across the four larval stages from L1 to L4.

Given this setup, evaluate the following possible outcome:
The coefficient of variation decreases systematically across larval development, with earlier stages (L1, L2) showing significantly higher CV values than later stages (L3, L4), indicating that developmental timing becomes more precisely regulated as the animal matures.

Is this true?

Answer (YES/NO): YES